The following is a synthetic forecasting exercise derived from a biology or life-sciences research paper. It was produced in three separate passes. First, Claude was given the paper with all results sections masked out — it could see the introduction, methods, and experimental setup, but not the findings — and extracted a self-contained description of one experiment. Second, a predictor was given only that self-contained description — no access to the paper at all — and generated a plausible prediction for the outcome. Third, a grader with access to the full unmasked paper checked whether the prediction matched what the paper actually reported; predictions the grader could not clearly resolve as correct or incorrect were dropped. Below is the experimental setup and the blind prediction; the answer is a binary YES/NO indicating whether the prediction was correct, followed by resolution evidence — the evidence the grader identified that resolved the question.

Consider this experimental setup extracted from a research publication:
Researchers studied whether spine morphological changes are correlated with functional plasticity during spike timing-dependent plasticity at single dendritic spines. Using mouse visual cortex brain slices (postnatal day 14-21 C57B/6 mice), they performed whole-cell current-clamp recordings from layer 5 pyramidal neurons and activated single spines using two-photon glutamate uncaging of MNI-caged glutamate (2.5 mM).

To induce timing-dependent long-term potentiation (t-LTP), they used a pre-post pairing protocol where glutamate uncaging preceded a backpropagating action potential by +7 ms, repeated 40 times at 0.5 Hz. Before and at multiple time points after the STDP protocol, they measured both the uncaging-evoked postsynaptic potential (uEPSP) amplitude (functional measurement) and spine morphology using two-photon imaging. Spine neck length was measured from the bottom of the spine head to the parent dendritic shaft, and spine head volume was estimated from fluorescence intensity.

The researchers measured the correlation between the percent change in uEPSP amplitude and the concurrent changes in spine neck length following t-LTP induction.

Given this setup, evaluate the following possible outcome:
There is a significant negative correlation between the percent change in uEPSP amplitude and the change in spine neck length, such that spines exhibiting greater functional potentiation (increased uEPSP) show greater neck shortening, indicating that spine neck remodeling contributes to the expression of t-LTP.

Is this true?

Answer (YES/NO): NO